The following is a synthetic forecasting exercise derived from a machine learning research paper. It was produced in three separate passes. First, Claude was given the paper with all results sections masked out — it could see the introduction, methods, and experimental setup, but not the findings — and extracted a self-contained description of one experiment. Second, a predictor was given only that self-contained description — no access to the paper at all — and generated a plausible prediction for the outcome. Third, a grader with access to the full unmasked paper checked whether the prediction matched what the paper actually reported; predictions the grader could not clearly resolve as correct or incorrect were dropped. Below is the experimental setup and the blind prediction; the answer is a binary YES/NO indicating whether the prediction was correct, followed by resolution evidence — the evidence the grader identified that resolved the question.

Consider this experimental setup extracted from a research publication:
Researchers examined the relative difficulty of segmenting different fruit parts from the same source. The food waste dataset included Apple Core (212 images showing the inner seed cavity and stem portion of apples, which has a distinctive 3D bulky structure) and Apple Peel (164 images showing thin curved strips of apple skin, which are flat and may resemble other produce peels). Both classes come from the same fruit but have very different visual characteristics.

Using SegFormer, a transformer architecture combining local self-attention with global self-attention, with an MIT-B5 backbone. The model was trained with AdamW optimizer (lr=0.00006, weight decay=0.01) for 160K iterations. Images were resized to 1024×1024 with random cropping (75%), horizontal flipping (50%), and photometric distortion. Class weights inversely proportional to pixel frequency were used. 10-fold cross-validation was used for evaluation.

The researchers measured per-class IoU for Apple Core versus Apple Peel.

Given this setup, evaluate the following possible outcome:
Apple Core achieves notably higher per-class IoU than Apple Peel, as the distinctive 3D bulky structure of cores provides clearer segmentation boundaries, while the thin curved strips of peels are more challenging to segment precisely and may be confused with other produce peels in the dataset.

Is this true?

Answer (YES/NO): YES